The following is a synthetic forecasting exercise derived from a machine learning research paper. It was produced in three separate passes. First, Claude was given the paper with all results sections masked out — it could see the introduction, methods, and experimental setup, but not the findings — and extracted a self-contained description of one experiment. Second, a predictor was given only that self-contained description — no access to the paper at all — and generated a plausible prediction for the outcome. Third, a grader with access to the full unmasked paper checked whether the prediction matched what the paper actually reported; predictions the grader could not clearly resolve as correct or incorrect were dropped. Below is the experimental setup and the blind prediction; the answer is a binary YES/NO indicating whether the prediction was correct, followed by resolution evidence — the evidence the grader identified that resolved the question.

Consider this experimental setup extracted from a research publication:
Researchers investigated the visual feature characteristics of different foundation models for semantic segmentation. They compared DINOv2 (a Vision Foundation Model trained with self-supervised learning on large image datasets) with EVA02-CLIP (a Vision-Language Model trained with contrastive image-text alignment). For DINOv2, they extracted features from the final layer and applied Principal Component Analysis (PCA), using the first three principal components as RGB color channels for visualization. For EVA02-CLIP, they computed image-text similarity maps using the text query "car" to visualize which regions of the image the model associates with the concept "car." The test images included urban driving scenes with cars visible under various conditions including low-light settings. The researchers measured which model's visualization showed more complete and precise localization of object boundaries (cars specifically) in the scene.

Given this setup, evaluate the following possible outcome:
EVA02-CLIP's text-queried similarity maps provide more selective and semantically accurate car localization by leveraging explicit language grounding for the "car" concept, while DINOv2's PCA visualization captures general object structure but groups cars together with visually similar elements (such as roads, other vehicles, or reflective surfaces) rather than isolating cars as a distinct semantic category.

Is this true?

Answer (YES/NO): NO